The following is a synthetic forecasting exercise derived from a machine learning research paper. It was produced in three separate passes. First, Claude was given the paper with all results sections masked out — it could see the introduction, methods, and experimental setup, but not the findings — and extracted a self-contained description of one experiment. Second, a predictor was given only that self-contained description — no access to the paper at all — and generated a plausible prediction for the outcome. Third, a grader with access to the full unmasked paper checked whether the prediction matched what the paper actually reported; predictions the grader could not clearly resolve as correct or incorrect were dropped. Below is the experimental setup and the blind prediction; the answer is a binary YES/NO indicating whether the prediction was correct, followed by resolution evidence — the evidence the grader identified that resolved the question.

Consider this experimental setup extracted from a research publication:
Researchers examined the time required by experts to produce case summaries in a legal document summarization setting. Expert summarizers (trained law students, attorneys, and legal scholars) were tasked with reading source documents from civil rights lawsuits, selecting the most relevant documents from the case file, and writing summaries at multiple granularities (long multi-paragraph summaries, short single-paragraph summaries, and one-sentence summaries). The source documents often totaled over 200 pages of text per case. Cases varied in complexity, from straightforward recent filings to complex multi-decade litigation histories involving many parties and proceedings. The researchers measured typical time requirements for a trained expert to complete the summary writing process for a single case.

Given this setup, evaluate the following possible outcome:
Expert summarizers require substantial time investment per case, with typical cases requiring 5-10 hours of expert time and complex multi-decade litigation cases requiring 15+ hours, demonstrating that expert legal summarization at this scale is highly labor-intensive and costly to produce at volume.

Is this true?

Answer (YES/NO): NO